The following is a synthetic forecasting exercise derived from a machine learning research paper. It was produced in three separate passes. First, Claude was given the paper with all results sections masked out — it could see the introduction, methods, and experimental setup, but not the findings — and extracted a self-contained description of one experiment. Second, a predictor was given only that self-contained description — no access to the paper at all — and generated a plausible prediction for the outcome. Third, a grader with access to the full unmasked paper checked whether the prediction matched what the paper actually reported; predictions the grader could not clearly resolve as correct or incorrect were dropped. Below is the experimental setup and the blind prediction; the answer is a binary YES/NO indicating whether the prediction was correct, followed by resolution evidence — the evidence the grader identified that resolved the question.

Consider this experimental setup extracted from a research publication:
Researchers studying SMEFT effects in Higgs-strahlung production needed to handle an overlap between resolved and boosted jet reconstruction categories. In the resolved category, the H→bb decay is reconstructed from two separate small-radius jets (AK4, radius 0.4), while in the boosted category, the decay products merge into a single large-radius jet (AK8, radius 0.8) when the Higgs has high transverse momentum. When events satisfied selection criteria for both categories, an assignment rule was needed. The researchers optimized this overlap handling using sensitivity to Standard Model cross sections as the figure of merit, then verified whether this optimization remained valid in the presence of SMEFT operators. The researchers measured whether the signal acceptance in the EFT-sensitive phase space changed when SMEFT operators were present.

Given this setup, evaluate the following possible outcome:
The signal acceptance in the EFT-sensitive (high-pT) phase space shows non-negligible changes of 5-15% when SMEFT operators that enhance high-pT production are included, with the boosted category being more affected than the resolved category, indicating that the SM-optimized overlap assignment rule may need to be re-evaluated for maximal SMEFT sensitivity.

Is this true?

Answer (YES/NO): NO